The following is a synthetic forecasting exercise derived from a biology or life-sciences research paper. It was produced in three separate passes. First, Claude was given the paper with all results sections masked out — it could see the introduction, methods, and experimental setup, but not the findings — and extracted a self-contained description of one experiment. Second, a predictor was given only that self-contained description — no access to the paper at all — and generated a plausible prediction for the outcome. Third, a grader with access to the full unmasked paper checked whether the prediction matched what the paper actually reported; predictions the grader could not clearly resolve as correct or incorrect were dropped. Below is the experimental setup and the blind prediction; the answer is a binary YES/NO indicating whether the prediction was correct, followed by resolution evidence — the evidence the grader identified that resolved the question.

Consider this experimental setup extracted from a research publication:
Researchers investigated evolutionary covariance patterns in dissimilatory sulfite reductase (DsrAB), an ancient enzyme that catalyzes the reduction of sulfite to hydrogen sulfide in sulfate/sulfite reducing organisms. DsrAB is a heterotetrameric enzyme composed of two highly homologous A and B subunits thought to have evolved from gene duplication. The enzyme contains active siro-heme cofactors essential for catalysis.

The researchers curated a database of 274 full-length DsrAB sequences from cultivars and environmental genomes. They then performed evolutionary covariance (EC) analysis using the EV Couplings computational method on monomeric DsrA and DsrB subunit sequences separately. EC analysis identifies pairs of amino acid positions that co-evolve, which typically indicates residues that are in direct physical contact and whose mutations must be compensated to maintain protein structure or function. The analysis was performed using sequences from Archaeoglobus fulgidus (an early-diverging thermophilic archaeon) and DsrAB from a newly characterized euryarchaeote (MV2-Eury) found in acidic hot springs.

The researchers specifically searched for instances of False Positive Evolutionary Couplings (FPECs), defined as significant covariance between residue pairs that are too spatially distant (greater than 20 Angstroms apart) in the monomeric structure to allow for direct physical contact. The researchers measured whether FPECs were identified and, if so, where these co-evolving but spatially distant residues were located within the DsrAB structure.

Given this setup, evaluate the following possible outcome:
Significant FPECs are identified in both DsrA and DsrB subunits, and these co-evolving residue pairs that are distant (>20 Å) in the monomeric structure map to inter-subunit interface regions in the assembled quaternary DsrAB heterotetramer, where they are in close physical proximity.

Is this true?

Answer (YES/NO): YES